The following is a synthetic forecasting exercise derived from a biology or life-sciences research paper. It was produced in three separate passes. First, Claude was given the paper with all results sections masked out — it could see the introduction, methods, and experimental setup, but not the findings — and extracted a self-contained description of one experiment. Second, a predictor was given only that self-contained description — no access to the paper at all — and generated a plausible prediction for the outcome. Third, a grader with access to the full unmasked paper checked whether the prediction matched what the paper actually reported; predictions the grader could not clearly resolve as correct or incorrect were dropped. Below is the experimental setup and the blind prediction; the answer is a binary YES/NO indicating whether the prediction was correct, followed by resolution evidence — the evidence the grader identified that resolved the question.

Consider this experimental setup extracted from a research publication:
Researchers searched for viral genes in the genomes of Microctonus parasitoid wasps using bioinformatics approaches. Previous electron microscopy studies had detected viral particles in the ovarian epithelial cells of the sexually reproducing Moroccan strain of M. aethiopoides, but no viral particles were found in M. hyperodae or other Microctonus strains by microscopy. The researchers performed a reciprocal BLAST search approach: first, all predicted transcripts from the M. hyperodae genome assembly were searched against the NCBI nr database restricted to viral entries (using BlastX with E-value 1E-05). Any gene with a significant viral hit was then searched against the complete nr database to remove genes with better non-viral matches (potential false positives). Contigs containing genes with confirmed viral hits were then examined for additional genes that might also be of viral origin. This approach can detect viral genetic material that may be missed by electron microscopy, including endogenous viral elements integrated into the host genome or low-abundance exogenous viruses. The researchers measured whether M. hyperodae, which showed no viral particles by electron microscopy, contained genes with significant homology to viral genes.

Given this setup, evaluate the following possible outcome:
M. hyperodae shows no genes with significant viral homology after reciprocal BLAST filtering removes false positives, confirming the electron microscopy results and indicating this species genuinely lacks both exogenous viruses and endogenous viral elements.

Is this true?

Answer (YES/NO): NO